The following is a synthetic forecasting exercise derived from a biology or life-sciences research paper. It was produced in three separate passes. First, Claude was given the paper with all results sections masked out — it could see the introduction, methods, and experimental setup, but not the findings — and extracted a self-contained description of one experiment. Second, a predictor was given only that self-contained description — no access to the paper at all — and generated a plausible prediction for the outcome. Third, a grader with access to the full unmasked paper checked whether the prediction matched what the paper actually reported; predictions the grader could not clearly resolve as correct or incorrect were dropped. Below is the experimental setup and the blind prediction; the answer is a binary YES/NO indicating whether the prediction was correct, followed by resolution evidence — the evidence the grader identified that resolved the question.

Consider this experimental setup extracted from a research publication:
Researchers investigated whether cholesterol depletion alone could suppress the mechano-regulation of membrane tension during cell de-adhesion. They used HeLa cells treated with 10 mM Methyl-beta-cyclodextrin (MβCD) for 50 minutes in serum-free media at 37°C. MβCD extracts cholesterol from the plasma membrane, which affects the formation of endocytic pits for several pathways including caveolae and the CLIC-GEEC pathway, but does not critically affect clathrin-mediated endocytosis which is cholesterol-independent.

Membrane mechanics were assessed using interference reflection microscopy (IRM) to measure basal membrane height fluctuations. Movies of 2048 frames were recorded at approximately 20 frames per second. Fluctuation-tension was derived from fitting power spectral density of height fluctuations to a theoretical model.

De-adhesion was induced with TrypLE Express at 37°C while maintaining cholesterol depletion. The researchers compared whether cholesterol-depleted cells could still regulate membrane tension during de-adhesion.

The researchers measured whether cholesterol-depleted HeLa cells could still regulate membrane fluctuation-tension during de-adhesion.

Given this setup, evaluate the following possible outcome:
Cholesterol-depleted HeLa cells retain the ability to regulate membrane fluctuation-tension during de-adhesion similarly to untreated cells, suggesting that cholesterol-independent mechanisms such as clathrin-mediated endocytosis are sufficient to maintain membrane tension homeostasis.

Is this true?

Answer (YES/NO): YES